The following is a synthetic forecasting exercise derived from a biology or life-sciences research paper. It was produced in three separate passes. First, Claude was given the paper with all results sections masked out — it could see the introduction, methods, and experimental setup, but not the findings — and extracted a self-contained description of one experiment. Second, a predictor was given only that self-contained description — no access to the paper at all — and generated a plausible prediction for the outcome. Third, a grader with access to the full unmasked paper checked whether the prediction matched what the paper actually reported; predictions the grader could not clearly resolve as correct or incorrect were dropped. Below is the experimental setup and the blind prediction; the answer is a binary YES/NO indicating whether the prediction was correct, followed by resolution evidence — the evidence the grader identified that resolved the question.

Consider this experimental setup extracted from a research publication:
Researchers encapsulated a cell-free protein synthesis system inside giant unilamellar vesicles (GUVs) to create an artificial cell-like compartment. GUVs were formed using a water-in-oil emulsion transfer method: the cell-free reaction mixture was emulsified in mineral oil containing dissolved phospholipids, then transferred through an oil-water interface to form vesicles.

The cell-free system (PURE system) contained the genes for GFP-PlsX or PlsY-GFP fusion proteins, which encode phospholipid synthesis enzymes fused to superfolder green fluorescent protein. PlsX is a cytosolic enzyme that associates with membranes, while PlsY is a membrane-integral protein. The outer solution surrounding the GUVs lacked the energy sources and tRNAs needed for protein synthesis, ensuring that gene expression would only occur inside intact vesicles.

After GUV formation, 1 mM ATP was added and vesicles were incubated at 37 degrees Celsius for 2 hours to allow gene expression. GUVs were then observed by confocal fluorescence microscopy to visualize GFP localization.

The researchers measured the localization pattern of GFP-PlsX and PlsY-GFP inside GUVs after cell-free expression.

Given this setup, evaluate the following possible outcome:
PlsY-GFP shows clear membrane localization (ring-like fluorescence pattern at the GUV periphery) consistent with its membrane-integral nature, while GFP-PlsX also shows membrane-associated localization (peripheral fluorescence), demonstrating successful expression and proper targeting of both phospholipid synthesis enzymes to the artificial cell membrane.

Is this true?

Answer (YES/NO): NO